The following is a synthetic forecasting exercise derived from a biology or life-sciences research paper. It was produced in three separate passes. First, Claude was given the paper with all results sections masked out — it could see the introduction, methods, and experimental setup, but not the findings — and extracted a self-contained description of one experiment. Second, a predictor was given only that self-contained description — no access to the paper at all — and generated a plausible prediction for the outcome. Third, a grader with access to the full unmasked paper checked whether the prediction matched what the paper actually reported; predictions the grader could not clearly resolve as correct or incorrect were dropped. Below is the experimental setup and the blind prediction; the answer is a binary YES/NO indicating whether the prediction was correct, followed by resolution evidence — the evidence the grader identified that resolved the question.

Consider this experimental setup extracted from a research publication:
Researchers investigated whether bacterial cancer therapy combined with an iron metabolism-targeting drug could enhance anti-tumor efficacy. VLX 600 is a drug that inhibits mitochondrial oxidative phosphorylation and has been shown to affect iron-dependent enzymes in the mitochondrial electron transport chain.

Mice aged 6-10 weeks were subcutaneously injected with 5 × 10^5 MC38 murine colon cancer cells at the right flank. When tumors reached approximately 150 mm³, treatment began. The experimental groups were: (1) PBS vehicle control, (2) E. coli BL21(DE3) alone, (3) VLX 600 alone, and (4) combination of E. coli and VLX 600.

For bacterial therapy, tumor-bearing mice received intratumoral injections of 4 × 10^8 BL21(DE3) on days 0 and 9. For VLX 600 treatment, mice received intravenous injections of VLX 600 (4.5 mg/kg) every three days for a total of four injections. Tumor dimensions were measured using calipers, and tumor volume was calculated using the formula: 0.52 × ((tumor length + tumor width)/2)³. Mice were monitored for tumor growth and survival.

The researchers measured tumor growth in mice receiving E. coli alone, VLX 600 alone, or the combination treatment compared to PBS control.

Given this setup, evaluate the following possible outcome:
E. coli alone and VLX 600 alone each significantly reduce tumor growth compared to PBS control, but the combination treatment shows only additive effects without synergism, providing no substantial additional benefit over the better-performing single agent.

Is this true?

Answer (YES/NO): NO